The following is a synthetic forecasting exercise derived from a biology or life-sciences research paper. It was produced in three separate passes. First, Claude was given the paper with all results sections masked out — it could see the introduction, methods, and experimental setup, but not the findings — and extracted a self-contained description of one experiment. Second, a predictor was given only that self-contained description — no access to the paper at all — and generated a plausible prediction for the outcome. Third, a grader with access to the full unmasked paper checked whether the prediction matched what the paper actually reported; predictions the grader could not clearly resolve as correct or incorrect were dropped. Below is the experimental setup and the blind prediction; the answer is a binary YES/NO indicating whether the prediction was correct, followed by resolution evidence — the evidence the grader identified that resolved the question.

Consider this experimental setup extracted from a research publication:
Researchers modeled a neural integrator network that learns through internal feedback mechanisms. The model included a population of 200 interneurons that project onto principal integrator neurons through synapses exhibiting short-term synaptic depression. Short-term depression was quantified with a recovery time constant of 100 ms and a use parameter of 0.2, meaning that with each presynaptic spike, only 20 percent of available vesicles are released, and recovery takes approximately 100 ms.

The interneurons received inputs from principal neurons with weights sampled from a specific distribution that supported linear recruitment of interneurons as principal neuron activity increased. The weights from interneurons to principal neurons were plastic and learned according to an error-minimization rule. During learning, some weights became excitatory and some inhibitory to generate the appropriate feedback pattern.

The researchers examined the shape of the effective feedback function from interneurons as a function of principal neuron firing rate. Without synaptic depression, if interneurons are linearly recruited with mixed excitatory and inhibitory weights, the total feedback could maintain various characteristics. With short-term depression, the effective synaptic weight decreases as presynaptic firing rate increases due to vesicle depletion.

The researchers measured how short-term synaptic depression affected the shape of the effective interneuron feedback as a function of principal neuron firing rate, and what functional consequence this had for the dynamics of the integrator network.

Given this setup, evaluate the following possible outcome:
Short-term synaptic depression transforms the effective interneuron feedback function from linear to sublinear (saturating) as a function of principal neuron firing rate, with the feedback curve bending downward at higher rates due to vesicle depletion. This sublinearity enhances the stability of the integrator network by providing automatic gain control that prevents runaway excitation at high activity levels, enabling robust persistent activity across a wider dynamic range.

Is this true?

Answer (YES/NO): YES